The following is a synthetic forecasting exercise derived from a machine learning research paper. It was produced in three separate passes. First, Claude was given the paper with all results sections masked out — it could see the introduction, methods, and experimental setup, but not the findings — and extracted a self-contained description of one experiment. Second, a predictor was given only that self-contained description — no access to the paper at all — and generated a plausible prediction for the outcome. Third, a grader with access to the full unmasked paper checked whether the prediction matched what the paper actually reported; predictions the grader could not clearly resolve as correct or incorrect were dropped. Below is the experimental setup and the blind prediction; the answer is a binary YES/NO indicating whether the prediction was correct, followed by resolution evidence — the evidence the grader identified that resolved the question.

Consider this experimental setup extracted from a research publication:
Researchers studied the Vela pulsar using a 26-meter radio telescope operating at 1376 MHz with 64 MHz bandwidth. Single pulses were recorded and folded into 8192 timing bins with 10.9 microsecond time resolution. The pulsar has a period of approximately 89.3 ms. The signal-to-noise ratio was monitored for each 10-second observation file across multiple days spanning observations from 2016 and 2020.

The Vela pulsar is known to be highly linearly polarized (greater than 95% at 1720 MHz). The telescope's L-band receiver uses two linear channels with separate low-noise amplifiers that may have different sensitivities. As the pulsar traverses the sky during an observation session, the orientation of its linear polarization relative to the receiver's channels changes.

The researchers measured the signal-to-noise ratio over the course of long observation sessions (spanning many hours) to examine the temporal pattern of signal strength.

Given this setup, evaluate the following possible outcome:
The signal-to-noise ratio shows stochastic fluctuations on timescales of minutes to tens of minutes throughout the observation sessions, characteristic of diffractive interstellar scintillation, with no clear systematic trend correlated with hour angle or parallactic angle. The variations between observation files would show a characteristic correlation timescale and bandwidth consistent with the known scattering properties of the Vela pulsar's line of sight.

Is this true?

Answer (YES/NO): NO